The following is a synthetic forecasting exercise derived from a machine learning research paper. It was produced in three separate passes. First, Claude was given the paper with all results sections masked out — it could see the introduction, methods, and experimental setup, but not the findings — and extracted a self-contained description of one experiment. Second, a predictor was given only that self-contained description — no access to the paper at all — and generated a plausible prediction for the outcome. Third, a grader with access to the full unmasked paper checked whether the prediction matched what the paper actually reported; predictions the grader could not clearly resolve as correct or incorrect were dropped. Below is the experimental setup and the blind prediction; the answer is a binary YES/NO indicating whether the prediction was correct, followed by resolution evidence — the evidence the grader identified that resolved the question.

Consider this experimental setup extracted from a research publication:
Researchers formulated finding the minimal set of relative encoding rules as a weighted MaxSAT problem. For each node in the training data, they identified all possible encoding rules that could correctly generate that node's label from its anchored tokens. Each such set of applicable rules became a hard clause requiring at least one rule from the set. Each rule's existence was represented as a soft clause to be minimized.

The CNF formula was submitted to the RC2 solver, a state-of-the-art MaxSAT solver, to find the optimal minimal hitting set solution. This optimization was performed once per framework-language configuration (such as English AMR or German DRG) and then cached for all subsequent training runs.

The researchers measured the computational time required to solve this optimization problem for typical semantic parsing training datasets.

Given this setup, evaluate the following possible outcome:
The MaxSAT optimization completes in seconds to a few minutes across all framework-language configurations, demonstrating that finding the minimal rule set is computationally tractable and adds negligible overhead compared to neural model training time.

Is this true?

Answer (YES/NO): NO